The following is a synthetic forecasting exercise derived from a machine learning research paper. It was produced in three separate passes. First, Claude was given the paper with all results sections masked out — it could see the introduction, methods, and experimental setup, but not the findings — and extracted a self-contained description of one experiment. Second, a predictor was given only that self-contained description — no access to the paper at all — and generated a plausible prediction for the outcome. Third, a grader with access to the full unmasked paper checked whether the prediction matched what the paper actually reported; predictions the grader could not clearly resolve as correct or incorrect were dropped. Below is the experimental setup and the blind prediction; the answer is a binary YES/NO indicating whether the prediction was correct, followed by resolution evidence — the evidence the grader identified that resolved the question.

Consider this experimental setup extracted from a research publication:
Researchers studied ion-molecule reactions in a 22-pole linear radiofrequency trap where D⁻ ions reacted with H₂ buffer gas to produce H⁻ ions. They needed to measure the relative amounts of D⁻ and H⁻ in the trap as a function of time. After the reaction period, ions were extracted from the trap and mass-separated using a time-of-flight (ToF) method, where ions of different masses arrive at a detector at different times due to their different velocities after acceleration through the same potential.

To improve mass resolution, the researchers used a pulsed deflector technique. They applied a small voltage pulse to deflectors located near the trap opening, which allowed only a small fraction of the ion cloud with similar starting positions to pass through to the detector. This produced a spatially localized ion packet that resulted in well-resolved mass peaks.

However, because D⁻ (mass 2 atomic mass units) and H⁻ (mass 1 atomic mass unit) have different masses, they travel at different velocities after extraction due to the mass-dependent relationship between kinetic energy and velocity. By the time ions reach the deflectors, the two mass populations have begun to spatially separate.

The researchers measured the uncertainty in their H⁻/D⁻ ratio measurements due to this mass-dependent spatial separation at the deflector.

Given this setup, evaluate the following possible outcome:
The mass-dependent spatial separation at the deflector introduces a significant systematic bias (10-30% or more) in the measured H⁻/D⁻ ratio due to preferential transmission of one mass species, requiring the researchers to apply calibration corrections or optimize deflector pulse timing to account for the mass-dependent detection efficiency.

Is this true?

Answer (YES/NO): NO